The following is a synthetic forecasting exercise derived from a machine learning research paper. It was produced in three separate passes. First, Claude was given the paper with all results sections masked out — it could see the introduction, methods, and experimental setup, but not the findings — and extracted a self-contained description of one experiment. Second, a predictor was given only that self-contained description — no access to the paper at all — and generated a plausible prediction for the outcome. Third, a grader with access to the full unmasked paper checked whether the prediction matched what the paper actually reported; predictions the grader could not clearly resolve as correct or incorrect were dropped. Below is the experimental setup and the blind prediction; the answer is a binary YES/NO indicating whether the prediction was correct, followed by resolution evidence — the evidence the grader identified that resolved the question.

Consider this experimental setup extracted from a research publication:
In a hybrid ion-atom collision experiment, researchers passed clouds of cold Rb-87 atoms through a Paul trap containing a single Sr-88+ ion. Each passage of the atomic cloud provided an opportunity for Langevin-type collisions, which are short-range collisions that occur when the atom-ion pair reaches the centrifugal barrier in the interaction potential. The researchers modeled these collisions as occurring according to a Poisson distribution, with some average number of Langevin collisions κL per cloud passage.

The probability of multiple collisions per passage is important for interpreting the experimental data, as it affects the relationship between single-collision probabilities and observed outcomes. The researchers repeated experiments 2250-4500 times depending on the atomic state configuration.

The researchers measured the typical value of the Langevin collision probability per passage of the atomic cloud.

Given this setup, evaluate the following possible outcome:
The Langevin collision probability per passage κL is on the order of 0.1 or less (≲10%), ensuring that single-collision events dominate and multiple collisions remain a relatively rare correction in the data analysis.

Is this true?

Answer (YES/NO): NO